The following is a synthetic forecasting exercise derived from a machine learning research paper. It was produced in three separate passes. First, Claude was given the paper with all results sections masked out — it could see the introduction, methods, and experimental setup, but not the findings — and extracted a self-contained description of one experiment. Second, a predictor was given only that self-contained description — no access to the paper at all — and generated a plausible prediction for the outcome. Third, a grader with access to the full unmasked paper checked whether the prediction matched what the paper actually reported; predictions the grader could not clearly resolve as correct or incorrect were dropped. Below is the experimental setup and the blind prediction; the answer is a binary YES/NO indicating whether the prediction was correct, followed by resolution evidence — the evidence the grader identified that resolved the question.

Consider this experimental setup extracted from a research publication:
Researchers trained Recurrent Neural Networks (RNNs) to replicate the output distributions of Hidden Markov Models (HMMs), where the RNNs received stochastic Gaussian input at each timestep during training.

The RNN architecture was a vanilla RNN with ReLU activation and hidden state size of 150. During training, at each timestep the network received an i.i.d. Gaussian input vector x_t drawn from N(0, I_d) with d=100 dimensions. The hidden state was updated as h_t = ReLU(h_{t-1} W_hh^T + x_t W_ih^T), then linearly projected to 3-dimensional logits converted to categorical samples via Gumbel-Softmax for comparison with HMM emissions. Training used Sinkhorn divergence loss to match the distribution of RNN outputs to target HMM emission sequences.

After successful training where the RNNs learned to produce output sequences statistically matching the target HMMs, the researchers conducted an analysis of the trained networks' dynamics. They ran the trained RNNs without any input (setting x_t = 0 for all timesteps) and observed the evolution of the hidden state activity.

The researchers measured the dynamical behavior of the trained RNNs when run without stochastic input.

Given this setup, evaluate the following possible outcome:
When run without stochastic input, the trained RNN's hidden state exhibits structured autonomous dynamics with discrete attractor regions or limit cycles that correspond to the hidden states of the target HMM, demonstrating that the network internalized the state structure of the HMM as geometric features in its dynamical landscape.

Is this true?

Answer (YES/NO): NO